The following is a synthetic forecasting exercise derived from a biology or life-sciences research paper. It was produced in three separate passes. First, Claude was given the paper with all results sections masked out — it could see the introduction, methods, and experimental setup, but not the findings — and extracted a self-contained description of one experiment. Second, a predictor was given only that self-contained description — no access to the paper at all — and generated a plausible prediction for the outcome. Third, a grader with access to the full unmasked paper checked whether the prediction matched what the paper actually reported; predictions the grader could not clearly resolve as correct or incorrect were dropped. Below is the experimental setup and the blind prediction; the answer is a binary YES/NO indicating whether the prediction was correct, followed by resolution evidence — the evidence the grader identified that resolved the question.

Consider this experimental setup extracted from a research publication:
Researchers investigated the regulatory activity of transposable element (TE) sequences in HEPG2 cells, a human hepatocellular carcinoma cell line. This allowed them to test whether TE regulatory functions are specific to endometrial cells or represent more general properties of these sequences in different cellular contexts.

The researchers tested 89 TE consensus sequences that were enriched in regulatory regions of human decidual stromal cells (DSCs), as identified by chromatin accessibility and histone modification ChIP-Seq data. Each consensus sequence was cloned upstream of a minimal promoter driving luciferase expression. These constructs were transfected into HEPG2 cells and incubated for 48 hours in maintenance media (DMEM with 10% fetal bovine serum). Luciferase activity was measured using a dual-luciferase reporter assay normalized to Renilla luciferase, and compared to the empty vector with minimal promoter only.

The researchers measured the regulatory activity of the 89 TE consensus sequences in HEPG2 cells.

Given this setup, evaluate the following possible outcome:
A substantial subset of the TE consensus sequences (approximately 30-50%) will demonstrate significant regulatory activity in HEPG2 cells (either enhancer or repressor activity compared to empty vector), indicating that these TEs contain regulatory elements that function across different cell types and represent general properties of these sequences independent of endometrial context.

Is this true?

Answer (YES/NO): NO